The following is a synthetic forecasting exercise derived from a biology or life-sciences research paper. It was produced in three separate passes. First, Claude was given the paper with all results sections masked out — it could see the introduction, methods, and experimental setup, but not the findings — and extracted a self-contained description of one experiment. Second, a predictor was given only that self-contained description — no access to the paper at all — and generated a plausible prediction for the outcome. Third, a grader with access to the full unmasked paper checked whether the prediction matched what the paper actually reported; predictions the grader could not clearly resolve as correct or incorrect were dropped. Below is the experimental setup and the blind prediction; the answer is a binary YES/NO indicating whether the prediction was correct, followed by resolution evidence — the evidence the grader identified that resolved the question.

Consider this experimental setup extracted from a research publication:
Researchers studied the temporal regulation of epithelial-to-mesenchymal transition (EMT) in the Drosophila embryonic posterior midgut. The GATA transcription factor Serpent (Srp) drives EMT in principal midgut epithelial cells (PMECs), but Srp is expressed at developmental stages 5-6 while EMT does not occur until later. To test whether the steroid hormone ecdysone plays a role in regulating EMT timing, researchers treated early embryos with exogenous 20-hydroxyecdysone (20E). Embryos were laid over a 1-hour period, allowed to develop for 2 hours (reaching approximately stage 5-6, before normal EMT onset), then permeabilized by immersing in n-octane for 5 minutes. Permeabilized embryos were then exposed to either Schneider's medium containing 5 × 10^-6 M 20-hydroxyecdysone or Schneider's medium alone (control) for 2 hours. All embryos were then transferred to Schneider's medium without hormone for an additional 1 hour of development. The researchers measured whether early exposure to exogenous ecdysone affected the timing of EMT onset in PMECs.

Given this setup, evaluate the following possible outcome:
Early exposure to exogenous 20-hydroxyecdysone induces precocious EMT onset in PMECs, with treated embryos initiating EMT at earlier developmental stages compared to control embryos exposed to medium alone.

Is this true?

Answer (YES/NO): YES